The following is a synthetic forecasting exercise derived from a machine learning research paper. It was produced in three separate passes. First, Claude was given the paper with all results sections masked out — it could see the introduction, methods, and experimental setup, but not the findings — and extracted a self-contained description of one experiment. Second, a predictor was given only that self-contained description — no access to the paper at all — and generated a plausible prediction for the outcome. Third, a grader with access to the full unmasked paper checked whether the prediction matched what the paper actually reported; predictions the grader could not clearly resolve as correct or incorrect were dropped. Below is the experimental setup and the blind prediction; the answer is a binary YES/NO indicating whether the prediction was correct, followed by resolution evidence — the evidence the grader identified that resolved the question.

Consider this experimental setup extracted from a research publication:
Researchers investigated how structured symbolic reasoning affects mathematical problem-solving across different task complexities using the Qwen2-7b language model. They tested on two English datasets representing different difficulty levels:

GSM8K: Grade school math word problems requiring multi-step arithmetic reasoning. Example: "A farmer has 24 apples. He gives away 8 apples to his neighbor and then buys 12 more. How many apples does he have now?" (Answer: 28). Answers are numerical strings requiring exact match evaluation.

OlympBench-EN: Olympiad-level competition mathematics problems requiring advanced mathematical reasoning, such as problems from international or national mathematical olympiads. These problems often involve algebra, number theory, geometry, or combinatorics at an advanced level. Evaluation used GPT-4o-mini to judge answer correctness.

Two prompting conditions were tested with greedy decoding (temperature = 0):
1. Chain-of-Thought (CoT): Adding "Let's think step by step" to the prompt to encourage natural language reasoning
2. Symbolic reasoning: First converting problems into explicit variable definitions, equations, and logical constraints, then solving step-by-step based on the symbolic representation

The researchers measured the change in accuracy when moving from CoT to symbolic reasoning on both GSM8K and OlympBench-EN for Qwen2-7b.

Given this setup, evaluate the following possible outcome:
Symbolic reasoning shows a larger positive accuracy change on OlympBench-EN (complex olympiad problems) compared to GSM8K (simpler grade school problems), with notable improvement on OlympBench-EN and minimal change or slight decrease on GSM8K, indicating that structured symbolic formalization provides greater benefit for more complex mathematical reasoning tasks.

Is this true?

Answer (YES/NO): YES